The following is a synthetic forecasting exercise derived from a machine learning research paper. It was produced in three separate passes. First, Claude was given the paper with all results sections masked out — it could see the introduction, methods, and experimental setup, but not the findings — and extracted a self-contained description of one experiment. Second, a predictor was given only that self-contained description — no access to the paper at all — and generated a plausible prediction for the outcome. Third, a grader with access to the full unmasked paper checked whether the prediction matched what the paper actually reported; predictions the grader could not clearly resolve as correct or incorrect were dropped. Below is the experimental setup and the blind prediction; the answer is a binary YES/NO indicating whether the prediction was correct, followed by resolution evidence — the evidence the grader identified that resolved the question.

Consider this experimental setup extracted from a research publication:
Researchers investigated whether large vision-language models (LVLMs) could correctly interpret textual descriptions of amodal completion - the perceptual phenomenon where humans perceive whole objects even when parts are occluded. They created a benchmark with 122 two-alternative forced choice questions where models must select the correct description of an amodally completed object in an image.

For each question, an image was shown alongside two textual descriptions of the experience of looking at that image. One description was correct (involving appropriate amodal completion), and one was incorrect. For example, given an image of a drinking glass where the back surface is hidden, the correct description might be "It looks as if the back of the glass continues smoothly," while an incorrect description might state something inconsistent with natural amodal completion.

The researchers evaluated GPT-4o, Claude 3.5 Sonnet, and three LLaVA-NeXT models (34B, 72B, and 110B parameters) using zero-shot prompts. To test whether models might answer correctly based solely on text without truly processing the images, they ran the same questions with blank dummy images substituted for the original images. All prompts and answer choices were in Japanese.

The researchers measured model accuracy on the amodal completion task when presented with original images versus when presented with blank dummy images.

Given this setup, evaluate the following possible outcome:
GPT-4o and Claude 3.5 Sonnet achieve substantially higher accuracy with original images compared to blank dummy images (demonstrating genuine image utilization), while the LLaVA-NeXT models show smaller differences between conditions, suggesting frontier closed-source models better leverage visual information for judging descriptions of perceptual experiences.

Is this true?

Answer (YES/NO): NO